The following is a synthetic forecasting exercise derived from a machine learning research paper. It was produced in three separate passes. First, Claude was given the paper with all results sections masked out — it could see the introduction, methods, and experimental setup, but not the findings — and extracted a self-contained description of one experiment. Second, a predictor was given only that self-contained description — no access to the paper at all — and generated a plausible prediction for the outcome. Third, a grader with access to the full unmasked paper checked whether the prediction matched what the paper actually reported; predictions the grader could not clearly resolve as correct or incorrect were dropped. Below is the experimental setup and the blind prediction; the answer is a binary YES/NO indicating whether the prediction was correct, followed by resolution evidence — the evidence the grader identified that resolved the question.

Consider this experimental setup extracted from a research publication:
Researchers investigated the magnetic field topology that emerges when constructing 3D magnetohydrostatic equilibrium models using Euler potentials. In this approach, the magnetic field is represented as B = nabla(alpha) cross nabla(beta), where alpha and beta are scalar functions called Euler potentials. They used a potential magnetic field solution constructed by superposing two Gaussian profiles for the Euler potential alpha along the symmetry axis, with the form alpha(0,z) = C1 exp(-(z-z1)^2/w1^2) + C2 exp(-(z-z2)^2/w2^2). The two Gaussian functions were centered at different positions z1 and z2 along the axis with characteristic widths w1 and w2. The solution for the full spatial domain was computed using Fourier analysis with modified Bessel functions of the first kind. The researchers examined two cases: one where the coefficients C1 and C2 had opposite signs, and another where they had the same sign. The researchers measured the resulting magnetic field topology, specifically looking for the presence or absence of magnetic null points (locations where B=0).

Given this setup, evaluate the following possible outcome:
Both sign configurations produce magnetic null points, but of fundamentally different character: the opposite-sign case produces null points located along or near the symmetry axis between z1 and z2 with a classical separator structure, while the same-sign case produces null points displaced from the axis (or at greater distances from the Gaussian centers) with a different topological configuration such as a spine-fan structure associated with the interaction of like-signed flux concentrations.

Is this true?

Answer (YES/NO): NO